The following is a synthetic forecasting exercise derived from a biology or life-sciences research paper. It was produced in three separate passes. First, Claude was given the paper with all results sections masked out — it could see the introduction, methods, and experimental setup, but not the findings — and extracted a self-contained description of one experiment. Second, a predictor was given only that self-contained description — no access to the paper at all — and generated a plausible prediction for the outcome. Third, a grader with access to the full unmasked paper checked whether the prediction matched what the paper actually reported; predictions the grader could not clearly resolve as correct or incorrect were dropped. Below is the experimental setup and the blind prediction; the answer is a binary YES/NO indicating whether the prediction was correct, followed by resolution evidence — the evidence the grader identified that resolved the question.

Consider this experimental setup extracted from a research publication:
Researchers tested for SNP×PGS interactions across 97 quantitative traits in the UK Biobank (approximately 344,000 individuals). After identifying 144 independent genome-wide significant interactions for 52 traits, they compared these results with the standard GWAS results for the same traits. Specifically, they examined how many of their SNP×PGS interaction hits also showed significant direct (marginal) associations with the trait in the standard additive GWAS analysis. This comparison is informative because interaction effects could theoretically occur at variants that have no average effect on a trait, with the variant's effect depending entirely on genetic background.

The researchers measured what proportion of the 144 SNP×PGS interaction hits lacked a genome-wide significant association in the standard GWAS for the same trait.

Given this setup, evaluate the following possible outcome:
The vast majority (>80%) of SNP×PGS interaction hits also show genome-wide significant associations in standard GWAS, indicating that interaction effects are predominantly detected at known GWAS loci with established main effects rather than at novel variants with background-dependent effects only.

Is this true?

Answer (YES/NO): NO